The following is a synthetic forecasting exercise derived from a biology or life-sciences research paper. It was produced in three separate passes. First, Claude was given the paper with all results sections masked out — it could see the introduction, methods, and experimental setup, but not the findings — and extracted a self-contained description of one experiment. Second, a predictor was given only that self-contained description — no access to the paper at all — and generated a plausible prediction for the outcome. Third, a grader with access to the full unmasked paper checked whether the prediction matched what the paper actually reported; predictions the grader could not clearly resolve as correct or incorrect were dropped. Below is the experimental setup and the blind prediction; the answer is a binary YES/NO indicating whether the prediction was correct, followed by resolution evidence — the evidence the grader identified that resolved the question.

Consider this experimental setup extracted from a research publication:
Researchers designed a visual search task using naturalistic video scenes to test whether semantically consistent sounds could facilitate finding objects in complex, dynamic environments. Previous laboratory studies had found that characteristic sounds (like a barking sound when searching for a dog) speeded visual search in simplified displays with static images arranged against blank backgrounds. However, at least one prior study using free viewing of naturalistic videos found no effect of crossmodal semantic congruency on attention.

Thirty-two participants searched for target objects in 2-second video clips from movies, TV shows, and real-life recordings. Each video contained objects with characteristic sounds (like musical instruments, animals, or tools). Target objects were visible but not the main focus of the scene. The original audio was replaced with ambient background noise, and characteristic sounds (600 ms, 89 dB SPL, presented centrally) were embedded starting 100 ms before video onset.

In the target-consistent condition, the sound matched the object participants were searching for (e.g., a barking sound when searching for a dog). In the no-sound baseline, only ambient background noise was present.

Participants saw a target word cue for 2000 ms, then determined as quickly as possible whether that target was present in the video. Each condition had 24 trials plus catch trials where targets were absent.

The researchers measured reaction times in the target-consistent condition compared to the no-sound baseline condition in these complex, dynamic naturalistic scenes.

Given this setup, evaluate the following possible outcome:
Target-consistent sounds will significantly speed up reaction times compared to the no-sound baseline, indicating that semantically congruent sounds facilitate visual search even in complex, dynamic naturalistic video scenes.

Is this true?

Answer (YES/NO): YES